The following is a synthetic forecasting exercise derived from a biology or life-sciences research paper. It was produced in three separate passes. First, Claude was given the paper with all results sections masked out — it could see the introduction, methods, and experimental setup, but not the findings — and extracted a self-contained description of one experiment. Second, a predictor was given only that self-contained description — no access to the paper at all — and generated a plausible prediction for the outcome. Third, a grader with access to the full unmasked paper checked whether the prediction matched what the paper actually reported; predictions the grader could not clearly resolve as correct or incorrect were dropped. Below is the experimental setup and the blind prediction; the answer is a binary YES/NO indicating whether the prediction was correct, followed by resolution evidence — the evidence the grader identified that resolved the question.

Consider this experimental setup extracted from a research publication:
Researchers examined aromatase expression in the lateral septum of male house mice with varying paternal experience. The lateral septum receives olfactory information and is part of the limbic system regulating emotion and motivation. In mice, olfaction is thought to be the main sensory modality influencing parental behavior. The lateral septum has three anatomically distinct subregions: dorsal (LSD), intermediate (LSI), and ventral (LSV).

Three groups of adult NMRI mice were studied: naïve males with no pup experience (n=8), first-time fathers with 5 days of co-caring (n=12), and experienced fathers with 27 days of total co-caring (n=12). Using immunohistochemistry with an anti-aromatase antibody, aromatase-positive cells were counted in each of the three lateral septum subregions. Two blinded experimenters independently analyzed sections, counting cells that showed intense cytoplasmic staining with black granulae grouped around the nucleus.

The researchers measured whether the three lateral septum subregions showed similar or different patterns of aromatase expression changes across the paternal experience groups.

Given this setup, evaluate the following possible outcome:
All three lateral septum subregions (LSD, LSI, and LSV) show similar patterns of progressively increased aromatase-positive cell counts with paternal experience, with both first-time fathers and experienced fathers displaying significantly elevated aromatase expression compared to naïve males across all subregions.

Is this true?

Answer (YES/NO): NO